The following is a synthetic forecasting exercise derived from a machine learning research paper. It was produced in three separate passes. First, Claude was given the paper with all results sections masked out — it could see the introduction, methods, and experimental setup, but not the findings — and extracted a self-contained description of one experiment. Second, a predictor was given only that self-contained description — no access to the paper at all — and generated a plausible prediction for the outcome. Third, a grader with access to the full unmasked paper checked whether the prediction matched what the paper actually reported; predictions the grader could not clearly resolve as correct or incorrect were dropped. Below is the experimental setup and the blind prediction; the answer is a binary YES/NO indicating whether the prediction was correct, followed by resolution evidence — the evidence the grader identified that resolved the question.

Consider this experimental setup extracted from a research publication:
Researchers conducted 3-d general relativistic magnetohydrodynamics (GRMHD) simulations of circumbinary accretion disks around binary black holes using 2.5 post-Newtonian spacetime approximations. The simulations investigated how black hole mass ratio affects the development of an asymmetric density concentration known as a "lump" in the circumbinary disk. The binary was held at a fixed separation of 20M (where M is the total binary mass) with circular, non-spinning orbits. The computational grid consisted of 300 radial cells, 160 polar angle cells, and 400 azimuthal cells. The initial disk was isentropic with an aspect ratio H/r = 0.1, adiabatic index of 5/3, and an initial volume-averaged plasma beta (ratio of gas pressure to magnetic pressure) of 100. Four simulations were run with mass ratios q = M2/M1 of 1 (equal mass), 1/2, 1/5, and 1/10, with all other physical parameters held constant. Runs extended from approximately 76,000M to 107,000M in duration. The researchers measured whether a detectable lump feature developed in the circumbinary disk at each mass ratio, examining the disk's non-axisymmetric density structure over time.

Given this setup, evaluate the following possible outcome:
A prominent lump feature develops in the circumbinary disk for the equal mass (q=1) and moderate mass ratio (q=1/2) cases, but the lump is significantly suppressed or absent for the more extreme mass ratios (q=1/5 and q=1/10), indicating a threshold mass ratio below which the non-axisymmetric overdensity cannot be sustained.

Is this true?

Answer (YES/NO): YES